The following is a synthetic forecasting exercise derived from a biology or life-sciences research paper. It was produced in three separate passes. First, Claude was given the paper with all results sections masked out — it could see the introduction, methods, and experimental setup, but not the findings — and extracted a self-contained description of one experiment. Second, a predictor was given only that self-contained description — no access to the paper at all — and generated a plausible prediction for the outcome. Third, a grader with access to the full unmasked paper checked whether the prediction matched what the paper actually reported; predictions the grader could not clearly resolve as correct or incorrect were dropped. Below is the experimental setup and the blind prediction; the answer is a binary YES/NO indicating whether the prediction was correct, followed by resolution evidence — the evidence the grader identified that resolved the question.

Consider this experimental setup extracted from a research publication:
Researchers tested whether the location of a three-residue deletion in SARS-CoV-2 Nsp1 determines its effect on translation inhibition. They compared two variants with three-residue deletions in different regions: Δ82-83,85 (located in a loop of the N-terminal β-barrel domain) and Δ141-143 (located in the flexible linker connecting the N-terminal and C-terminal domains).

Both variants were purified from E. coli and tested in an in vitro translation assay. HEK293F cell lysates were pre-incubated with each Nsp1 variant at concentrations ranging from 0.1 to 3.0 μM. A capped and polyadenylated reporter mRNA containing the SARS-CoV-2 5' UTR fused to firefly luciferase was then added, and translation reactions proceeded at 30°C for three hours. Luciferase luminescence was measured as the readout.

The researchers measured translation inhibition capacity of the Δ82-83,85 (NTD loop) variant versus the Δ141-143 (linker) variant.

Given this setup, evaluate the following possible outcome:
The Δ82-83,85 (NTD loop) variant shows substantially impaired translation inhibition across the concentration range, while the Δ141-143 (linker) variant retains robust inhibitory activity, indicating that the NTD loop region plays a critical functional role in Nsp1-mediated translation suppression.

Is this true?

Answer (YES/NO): NO